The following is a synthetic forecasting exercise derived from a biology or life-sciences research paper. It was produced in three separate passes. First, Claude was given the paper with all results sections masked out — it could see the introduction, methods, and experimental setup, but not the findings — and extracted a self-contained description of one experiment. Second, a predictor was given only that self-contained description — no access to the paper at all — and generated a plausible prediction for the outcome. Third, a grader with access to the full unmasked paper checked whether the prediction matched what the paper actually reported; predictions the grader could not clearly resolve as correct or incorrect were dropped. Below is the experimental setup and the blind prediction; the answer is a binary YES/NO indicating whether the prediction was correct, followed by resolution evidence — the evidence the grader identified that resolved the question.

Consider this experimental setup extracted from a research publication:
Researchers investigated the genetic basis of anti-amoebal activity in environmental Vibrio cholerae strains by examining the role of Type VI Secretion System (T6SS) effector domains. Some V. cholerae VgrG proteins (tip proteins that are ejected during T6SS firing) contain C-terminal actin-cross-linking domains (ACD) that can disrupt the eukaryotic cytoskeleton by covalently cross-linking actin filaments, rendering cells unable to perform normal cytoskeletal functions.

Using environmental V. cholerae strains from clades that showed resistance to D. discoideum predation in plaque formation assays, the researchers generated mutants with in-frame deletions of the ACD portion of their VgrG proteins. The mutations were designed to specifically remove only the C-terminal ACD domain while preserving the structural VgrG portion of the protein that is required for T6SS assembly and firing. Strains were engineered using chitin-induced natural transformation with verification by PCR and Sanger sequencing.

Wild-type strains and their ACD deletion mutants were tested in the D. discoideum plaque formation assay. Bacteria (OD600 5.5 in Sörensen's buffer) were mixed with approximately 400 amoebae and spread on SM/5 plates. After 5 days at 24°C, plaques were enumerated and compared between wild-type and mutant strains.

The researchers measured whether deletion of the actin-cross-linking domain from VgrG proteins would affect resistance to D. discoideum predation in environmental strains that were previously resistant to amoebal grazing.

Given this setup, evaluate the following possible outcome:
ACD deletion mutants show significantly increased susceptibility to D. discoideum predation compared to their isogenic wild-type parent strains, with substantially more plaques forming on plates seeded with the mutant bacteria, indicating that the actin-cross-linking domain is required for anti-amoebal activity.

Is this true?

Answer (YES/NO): YES